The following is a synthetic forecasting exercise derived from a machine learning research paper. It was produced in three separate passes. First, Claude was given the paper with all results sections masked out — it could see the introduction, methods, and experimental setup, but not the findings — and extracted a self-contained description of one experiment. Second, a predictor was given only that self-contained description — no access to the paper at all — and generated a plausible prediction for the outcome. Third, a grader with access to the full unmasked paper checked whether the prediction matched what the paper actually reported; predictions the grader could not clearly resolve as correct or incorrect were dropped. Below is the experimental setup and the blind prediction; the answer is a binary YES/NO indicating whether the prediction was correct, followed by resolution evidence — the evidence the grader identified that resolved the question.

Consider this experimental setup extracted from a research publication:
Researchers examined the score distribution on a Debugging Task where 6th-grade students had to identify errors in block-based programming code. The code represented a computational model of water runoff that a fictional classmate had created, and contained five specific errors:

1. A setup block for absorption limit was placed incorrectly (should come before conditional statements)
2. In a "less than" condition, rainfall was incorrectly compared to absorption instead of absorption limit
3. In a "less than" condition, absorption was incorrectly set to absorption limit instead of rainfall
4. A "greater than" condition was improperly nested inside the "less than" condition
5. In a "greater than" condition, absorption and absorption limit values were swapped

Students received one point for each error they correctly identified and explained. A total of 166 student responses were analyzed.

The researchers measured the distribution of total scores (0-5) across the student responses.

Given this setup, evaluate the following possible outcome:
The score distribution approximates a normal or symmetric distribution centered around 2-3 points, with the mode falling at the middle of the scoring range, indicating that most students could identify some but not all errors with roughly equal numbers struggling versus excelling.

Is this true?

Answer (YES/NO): NO